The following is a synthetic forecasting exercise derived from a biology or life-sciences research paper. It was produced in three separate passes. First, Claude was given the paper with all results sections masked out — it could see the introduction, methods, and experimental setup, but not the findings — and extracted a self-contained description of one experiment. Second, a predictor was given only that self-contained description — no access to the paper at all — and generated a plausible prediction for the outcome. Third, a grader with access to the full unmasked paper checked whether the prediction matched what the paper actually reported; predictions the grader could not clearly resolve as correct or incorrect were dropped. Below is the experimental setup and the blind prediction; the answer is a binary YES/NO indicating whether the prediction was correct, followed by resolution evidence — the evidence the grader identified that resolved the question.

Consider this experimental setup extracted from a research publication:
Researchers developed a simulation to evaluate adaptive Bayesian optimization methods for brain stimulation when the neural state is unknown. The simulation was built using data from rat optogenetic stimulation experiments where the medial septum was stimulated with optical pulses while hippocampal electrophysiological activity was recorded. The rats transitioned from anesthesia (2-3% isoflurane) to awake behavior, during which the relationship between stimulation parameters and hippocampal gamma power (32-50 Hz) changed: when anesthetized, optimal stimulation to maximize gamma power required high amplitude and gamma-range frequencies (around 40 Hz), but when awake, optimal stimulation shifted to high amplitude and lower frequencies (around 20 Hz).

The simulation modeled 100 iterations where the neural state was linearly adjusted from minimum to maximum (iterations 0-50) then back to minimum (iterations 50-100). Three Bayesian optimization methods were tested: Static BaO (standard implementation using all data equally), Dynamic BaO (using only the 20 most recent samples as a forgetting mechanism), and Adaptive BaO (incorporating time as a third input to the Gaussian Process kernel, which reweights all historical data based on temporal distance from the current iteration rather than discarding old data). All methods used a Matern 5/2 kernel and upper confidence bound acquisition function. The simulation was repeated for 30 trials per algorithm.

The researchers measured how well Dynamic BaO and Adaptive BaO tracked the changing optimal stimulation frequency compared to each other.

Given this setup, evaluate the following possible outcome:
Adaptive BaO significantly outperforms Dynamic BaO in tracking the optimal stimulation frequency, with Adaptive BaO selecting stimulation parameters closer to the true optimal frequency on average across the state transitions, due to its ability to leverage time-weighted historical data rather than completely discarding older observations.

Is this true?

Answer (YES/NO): NO